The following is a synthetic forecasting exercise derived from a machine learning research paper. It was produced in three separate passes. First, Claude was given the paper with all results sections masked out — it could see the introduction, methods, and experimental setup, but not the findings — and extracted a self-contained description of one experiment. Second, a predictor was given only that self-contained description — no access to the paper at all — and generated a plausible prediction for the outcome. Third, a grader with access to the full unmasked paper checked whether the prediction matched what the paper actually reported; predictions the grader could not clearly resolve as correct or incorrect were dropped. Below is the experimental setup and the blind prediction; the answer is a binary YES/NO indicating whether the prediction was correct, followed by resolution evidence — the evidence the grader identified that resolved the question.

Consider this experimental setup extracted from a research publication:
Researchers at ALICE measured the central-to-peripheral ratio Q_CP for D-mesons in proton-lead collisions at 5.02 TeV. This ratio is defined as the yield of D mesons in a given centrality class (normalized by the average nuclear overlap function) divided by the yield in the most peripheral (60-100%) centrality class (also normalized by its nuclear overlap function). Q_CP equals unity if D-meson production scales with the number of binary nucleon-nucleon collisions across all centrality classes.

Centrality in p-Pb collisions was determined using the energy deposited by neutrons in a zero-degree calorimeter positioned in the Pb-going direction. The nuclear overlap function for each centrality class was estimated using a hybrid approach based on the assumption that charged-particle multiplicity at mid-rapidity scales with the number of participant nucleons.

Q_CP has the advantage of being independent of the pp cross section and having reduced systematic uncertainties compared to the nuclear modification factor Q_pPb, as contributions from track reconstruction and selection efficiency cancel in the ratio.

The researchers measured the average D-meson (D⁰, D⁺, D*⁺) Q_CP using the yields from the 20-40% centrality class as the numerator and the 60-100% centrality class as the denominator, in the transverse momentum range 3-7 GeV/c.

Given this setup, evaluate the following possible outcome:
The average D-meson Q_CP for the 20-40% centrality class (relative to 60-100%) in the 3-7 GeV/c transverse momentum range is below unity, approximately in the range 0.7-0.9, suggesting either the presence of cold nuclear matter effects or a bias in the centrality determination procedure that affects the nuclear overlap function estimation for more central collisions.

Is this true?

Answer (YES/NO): NO